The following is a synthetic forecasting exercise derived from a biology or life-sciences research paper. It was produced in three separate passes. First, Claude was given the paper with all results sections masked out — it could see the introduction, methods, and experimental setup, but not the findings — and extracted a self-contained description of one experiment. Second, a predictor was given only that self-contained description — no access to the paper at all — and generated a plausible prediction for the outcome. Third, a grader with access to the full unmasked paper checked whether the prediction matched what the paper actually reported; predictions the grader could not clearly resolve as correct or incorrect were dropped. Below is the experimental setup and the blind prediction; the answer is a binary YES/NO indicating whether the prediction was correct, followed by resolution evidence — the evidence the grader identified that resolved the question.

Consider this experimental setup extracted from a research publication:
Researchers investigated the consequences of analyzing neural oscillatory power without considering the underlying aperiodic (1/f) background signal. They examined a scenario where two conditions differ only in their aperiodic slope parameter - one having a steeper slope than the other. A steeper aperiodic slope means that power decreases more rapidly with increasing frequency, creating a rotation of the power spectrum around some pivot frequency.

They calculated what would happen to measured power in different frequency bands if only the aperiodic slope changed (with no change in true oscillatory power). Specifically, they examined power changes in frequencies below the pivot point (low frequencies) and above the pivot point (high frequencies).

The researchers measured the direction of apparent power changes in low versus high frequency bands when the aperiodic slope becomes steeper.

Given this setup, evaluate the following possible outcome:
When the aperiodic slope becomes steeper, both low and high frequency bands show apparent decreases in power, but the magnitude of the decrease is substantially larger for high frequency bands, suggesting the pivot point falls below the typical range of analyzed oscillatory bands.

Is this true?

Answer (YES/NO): NO